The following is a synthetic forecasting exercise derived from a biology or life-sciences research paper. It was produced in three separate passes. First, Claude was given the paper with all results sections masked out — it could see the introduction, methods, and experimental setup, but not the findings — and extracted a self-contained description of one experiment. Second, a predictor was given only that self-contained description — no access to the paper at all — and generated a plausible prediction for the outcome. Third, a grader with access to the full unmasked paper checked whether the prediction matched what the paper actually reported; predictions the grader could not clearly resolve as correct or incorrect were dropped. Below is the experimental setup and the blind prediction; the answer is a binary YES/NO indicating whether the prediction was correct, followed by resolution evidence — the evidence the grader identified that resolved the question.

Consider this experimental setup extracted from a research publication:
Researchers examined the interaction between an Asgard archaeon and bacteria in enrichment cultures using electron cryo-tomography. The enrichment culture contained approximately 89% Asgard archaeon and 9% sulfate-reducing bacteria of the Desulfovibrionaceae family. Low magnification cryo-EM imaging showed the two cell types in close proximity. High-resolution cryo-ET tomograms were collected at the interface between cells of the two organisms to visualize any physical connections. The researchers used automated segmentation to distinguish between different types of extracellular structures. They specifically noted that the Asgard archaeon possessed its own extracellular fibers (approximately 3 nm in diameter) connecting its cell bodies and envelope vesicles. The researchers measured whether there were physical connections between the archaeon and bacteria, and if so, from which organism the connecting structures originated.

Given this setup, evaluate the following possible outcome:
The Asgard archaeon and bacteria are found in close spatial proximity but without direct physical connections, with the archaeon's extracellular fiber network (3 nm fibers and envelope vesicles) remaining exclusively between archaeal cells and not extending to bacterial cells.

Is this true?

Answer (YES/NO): NO